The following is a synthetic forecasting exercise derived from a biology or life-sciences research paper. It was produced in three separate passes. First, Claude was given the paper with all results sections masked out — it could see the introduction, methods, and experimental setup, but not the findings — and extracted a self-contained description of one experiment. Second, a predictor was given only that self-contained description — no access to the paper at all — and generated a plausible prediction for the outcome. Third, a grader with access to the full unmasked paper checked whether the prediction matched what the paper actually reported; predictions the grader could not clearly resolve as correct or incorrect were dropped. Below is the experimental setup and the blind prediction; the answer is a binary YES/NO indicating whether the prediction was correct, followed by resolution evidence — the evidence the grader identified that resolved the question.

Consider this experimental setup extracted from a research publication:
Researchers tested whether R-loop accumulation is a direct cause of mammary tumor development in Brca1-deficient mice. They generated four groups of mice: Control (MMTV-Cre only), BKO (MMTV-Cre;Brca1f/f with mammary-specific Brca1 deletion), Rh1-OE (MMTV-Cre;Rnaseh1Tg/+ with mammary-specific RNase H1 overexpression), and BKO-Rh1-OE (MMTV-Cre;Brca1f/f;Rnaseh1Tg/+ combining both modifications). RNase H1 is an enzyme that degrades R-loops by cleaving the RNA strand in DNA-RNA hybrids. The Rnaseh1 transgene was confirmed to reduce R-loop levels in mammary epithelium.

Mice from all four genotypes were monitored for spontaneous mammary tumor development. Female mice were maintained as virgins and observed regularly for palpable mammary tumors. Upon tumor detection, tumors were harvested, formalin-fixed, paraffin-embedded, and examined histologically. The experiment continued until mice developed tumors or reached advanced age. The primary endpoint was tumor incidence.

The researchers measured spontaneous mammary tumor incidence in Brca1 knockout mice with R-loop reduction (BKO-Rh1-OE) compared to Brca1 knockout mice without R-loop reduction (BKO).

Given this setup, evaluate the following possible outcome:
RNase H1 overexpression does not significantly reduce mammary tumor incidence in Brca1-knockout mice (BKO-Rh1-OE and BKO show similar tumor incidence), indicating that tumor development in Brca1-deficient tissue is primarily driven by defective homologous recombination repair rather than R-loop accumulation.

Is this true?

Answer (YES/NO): NO